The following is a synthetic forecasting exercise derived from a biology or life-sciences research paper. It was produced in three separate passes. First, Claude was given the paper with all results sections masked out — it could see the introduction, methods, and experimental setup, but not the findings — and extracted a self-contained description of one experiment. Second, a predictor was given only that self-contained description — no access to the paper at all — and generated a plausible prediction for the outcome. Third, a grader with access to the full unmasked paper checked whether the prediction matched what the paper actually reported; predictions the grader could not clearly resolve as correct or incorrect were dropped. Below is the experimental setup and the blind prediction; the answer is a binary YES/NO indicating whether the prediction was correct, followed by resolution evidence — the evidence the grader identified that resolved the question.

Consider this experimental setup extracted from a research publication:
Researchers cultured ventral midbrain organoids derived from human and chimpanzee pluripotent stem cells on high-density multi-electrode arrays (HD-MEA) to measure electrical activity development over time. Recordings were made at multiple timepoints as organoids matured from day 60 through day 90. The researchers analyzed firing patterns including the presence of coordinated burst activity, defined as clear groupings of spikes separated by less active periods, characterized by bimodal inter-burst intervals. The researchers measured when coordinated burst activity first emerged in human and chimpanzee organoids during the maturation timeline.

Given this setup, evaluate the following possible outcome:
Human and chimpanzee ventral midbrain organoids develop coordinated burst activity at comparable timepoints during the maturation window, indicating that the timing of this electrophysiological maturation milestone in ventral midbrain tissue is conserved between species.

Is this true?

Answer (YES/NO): YES